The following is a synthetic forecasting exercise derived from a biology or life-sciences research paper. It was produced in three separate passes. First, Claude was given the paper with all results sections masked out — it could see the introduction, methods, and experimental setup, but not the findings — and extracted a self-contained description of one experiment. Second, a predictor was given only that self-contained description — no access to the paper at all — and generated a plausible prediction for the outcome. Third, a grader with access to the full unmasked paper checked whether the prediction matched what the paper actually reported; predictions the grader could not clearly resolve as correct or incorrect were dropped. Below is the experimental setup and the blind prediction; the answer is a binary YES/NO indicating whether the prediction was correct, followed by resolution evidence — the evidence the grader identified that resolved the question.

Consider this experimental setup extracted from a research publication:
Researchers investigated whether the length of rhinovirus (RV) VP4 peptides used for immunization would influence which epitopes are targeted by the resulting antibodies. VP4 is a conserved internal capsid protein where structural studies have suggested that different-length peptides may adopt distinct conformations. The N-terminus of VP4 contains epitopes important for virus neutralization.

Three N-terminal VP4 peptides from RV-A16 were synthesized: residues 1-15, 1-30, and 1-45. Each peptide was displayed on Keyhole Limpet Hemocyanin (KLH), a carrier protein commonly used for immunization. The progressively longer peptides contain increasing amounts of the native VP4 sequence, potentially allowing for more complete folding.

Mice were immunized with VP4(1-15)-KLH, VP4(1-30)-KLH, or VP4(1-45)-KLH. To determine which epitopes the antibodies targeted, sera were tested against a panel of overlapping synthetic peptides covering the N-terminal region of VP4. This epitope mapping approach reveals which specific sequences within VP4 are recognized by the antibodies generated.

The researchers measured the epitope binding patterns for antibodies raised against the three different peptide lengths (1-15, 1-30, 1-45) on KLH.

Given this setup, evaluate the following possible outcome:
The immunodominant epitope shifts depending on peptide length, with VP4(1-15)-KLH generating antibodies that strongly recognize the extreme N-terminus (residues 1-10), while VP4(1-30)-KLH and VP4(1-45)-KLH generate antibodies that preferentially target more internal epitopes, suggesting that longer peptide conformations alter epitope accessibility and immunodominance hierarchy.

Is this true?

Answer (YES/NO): NO